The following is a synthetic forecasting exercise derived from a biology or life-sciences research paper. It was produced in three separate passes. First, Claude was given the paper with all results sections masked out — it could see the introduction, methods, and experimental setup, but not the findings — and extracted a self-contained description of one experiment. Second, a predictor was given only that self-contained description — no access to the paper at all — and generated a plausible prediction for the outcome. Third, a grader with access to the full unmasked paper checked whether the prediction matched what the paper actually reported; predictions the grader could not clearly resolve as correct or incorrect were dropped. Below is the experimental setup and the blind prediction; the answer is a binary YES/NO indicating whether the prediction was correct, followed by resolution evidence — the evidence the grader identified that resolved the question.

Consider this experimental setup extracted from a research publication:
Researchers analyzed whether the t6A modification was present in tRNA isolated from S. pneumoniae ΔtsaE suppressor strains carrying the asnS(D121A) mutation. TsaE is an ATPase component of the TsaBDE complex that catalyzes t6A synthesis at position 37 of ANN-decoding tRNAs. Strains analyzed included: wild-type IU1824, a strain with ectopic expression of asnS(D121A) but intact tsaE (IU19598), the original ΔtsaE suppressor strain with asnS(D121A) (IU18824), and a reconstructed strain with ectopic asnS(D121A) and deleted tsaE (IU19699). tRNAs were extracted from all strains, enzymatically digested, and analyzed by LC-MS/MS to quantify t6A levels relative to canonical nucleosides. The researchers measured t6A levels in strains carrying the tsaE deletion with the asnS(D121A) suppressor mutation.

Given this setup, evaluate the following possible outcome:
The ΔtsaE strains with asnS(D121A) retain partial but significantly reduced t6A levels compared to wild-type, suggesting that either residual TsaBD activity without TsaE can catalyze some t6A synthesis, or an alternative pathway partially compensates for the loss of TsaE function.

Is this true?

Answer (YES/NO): NO